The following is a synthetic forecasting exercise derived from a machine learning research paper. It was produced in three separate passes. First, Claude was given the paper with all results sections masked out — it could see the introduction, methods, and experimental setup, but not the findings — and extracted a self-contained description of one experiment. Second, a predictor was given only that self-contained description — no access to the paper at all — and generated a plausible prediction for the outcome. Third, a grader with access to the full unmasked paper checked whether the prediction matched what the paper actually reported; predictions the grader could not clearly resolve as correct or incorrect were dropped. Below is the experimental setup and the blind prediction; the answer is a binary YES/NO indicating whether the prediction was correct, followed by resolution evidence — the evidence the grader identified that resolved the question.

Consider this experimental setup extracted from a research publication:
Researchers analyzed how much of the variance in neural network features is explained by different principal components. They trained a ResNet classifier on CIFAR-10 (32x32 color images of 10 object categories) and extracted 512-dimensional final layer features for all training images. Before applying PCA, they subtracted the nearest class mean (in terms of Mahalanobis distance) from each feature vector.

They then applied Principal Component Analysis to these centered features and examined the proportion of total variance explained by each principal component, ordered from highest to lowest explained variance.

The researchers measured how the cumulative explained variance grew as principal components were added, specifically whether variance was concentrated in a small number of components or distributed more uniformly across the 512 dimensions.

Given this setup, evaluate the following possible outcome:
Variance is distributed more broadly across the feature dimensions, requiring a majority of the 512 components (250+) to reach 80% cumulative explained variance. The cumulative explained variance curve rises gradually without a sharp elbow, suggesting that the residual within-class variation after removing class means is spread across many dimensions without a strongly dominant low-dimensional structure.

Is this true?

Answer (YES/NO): NO